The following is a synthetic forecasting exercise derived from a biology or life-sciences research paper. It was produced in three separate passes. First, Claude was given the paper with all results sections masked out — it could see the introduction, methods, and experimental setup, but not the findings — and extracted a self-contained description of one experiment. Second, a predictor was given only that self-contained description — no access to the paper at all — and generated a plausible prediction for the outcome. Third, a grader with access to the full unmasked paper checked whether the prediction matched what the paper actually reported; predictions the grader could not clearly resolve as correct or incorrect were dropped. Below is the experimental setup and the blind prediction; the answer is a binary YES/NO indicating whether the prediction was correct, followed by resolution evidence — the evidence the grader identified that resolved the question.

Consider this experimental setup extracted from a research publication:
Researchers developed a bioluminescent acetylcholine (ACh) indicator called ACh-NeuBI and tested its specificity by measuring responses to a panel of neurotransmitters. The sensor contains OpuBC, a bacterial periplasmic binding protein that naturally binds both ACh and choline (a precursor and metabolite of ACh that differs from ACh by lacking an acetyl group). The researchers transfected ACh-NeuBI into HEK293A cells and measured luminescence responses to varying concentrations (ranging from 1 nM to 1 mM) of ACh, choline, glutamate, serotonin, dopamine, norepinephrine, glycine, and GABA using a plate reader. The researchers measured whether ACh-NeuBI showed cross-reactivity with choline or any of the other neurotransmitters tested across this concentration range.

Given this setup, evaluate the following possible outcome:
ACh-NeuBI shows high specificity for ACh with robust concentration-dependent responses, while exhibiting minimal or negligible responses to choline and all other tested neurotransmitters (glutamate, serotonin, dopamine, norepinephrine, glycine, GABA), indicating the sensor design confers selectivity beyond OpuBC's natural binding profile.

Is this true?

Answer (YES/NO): NO